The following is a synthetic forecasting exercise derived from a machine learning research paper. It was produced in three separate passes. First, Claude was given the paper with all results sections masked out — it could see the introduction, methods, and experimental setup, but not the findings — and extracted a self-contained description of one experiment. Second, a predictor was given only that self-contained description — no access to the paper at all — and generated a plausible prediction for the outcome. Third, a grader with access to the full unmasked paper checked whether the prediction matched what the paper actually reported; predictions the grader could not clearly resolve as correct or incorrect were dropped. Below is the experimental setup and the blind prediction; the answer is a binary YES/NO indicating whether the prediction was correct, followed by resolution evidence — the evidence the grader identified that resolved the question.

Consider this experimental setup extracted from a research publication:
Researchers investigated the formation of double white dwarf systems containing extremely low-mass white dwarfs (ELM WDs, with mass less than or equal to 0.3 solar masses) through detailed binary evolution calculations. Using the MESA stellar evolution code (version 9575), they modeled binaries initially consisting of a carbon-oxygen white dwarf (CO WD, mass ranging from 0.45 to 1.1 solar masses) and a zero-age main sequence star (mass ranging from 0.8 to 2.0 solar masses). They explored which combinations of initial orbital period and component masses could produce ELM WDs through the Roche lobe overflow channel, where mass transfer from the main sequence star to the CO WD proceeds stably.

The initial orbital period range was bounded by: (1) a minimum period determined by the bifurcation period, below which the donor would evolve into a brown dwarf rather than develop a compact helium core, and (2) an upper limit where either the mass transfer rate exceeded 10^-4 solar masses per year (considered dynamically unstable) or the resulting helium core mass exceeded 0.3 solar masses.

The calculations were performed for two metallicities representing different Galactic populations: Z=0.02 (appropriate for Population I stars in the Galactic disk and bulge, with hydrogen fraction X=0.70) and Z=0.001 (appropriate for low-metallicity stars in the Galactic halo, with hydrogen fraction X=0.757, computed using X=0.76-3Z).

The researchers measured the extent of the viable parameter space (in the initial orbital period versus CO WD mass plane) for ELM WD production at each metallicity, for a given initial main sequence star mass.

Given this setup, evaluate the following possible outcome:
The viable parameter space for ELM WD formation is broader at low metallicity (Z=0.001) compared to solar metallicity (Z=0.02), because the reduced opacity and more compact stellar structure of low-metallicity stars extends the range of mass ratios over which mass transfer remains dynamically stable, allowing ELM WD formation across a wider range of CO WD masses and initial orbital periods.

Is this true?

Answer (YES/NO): YES